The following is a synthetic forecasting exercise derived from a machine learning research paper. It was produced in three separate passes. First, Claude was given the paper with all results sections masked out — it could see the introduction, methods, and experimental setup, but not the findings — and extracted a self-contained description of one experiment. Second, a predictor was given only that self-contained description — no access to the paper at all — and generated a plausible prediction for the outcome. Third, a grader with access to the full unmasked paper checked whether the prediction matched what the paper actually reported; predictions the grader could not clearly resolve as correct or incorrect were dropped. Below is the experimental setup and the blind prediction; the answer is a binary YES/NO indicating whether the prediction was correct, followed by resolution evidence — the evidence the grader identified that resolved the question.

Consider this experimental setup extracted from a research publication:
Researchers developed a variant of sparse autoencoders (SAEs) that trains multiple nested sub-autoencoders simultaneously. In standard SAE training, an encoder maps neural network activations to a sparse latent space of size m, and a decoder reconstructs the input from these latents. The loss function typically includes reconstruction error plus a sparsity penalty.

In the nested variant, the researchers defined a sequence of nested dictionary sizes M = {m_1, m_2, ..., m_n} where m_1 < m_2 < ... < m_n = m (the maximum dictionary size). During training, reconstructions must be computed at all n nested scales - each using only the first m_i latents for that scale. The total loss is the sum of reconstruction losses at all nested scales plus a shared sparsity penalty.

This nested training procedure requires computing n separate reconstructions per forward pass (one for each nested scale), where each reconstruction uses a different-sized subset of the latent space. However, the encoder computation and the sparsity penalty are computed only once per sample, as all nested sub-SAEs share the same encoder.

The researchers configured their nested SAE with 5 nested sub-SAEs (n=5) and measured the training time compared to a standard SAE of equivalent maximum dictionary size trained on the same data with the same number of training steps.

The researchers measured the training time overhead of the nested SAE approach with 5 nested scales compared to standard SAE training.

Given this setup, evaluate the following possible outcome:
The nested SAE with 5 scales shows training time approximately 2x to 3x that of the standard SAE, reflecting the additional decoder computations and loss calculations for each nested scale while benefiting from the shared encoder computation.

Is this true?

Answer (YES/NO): NO